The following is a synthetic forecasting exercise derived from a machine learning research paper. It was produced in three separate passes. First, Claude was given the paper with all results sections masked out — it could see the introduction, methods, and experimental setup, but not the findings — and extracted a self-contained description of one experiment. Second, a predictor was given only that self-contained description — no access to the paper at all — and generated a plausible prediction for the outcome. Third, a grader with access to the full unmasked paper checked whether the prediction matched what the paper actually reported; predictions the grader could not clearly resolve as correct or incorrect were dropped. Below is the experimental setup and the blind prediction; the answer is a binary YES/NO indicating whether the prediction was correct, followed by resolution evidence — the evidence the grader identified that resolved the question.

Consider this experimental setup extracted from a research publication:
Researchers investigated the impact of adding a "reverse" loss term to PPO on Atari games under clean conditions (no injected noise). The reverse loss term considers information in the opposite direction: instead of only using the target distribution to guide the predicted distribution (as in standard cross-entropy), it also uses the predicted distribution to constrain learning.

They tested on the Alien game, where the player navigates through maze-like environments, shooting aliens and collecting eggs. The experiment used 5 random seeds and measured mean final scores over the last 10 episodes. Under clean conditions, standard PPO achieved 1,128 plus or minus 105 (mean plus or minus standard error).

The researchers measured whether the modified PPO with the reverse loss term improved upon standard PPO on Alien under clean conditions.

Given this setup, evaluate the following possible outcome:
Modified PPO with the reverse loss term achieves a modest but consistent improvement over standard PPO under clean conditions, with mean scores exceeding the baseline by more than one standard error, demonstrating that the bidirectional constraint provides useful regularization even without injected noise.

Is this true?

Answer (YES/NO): NO